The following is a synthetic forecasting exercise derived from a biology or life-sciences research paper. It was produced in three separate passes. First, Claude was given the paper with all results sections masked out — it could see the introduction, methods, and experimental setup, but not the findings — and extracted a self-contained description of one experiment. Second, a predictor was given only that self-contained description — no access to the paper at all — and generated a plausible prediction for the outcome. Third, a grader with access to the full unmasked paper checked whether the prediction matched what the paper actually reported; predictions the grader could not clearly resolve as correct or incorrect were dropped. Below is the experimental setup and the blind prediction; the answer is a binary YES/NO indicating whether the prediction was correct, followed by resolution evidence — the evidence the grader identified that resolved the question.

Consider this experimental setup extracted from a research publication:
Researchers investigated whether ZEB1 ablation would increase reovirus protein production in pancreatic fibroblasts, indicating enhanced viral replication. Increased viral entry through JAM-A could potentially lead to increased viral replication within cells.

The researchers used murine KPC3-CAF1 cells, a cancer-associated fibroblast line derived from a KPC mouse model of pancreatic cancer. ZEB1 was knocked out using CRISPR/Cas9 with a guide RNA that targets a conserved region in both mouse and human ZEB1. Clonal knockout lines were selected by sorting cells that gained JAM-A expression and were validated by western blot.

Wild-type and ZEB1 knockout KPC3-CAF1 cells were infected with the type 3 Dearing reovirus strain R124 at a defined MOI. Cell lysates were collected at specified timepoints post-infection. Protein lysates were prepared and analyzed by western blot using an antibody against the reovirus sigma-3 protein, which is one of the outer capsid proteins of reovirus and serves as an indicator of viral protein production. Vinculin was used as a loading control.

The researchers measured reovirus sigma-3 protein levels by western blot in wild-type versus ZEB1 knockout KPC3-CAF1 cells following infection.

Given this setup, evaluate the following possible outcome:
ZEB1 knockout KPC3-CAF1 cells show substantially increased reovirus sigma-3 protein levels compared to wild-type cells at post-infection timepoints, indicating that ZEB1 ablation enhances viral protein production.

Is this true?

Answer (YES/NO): YES